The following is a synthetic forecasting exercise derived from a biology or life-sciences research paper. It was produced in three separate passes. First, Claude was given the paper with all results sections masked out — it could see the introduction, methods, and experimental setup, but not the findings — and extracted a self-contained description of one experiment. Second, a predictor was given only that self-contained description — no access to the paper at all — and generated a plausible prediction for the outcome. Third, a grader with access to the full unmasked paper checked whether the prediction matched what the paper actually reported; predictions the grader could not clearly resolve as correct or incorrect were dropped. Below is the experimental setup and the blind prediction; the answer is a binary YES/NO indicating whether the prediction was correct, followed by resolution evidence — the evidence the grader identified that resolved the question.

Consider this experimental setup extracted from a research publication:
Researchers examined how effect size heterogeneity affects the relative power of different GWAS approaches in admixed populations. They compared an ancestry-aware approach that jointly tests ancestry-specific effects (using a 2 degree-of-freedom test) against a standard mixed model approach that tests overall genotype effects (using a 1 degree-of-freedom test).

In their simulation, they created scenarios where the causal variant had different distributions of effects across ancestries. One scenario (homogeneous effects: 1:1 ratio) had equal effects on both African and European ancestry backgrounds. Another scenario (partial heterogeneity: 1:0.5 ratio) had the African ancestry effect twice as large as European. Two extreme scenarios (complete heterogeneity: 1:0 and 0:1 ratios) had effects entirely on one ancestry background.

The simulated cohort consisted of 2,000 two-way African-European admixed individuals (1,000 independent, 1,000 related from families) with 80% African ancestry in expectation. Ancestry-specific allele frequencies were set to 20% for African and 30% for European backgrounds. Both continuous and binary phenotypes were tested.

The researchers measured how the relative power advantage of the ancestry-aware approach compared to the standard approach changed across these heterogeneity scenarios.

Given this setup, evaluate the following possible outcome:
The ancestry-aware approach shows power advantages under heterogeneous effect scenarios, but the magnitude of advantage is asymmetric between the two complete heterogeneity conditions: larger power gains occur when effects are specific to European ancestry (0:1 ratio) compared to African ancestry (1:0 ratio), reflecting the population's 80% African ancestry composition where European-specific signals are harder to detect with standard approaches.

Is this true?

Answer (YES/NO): YES